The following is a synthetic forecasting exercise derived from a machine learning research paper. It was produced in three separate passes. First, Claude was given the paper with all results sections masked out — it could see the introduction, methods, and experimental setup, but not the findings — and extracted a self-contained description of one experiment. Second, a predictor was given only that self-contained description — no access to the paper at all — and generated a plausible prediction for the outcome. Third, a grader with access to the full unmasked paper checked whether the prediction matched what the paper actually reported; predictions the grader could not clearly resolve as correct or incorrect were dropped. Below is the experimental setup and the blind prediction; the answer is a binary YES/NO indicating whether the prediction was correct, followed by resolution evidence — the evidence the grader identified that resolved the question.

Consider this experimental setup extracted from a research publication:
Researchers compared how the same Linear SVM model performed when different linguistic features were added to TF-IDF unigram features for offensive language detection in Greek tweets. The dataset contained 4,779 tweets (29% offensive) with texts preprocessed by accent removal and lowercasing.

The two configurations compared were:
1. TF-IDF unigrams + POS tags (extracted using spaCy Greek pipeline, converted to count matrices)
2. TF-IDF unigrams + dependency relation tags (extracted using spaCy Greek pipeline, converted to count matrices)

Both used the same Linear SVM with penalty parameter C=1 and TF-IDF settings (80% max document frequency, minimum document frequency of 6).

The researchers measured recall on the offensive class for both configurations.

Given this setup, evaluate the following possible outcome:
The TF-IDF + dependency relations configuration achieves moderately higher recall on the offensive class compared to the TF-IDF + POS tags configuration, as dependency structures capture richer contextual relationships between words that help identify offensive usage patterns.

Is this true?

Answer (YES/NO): NO